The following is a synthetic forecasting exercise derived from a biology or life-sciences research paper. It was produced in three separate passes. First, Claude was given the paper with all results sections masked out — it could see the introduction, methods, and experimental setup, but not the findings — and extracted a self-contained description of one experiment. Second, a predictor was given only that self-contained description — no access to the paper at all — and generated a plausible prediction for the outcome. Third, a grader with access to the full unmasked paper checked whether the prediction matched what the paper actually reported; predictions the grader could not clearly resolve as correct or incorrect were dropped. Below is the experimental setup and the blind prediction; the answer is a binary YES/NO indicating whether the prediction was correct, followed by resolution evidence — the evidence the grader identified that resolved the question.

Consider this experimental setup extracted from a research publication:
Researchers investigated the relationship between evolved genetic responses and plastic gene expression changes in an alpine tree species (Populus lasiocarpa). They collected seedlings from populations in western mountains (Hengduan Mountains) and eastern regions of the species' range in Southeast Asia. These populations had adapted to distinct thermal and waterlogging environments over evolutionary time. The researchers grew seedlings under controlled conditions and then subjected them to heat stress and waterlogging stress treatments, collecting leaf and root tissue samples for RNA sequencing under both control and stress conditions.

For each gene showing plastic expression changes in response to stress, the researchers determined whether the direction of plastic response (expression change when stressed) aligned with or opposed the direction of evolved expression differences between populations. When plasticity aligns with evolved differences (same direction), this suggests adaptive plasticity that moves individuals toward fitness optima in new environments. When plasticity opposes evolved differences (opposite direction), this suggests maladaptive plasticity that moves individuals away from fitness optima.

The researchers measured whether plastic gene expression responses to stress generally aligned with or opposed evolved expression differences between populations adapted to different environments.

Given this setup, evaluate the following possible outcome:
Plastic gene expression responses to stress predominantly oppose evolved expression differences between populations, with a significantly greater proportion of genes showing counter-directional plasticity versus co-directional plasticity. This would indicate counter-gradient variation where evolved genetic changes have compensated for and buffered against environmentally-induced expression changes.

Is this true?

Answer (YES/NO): NO